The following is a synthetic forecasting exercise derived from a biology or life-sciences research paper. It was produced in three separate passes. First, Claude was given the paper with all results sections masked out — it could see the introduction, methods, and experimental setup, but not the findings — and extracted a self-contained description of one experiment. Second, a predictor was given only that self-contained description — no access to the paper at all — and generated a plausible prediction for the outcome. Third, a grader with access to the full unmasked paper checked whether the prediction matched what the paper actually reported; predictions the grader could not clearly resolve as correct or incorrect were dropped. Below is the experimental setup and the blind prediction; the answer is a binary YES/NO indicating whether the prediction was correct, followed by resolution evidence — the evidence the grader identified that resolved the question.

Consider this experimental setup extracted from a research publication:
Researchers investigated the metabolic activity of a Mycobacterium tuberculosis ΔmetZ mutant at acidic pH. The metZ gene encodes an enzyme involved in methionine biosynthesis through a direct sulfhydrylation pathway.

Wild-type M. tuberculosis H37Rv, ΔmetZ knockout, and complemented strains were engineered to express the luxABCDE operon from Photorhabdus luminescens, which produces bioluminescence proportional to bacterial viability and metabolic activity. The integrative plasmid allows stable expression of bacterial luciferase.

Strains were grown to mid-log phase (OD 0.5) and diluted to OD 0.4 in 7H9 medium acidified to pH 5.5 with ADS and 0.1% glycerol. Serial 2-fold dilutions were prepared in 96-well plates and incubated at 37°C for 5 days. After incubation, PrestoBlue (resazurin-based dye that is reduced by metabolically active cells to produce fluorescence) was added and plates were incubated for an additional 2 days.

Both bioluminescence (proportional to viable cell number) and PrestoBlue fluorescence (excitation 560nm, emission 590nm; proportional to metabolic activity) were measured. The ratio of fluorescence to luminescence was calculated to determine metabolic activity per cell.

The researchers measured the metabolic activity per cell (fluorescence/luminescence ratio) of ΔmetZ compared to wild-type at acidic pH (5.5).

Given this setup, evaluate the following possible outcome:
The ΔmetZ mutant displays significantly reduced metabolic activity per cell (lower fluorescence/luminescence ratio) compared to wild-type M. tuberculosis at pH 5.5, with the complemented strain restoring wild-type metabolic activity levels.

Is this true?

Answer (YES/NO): YES